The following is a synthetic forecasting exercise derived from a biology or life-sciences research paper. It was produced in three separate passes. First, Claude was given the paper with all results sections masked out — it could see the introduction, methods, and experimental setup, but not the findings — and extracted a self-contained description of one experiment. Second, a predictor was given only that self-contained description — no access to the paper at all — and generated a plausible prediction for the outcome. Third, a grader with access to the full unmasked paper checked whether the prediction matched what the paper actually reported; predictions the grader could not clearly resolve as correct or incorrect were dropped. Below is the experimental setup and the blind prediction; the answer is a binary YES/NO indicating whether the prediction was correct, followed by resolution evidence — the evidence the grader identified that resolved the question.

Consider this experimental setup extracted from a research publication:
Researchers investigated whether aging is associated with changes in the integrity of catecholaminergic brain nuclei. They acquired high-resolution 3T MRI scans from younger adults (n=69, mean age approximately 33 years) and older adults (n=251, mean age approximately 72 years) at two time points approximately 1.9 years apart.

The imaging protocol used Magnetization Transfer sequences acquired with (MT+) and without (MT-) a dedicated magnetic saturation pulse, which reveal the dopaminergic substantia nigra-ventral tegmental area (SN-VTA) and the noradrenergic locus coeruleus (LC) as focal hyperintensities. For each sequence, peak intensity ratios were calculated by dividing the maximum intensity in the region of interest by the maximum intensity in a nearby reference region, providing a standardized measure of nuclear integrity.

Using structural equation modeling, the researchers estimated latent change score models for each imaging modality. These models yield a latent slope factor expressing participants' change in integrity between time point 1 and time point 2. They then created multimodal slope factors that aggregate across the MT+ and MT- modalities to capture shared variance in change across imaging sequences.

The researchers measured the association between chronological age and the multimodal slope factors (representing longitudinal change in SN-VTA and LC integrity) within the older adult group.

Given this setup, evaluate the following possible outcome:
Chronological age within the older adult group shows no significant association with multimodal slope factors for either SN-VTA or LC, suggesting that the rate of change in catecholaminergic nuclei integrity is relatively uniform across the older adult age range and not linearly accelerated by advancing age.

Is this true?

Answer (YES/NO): NO